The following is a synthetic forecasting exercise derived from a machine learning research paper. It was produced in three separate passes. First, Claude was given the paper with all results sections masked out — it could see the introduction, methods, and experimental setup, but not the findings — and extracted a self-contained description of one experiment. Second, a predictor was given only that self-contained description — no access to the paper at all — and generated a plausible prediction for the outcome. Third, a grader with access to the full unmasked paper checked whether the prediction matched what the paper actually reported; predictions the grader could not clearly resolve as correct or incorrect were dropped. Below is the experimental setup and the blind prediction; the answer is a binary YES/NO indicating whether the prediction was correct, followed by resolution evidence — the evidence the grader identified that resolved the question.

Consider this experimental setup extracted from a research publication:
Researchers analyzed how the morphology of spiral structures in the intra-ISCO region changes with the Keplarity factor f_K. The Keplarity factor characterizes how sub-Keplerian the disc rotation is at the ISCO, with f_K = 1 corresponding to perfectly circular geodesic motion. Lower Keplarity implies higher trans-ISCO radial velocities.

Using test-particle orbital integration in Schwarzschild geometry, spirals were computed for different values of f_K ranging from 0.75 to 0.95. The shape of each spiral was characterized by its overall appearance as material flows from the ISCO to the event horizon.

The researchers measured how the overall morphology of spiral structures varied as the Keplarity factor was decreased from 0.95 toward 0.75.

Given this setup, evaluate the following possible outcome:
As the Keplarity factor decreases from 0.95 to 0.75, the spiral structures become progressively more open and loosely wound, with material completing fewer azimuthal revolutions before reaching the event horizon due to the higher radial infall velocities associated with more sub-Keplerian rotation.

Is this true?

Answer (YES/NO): YES